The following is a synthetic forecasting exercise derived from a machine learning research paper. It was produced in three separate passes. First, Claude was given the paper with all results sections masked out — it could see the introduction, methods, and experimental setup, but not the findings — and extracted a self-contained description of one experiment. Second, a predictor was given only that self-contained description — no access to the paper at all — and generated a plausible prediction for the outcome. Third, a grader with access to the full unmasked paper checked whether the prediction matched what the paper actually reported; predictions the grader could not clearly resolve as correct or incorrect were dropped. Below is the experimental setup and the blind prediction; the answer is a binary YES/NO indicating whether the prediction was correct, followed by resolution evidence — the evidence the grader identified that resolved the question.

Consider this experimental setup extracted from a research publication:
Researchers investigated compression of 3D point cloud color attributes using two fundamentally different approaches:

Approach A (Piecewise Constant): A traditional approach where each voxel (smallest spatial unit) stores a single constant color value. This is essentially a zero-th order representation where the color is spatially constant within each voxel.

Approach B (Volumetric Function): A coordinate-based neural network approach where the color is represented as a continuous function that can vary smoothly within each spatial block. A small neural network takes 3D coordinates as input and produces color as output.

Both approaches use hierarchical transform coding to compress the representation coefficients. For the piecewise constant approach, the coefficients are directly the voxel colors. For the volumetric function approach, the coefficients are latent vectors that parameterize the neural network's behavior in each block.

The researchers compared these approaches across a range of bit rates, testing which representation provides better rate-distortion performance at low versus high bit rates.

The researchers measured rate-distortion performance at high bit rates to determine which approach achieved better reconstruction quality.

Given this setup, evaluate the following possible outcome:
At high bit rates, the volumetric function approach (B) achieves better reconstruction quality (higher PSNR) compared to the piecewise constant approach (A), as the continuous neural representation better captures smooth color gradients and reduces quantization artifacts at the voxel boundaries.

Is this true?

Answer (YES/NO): NO